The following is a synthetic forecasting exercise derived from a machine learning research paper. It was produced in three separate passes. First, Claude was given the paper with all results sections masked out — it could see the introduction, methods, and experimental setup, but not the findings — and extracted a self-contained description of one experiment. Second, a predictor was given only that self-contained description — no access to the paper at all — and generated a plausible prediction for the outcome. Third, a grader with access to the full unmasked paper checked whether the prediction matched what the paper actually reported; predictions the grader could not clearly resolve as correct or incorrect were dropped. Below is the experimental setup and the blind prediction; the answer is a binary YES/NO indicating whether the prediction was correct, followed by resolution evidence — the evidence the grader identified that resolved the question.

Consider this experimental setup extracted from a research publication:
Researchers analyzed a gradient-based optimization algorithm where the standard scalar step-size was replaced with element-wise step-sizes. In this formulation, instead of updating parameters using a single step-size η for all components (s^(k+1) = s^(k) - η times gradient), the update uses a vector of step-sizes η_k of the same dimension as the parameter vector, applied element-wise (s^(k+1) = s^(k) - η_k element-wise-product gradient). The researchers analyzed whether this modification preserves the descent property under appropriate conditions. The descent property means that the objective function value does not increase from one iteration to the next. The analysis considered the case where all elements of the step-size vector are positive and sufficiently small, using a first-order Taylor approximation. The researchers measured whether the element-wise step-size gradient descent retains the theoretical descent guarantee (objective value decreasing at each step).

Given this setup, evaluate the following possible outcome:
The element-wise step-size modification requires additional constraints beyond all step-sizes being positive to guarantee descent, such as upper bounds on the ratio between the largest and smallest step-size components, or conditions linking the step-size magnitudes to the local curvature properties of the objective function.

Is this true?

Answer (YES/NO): NO